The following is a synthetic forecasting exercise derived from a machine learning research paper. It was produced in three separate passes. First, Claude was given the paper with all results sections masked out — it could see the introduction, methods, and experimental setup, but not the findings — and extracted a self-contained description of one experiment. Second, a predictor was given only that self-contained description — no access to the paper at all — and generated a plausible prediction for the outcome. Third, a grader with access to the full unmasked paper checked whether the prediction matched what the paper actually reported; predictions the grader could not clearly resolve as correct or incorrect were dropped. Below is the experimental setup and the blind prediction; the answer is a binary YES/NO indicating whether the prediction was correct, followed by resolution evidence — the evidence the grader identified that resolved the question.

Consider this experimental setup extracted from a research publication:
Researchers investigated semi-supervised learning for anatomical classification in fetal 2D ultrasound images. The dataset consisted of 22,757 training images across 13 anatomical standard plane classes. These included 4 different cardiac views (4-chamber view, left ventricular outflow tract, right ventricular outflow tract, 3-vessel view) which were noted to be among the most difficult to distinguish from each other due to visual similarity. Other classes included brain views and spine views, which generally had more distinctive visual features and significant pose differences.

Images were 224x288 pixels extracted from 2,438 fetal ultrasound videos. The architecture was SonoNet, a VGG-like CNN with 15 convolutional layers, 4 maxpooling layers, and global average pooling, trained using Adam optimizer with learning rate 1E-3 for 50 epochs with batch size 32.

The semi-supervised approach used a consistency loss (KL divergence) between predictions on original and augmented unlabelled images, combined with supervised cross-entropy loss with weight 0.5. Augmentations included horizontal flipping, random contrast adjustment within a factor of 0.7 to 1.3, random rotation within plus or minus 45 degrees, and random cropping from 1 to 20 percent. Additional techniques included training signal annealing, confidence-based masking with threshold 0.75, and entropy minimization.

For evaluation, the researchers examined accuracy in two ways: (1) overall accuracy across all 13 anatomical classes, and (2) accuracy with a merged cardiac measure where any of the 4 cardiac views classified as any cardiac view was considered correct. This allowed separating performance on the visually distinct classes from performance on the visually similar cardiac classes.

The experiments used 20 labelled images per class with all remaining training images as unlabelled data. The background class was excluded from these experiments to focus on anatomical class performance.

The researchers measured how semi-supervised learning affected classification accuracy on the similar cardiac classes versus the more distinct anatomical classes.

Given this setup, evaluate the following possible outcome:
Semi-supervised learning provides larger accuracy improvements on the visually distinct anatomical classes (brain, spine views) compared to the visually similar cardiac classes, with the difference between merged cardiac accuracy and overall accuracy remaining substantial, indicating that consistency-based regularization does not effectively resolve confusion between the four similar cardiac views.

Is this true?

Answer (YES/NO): YES